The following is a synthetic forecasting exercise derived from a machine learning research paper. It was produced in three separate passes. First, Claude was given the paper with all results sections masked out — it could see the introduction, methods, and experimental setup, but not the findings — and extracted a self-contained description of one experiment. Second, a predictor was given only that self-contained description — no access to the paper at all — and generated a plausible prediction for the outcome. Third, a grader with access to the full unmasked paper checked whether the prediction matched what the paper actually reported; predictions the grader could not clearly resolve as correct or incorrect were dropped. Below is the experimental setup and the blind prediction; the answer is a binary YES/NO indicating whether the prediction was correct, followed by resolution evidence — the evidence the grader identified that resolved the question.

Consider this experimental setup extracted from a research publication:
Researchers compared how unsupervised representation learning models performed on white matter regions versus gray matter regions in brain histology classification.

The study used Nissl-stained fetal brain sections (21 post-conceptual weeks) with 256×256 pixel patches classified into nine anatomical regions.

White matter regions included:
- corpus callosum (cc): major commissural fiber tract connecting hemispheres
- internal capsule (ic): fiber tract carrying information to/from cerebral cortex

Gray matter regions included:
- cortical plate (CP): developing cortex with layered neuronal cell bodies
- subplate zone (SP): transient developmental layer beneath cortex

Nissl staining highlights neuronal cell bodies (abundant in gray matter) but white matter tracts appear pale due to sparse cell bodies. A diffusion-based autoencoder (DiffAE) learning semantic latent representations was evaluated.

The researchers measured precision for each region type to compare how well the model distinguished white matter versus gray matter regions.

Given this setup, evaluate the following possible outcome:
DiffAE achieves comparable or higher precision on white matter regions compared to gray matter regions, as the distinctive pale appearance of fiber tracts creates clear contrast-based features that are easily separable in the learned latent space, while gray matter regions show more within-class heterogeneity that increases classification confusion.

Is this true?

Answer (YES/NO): NO